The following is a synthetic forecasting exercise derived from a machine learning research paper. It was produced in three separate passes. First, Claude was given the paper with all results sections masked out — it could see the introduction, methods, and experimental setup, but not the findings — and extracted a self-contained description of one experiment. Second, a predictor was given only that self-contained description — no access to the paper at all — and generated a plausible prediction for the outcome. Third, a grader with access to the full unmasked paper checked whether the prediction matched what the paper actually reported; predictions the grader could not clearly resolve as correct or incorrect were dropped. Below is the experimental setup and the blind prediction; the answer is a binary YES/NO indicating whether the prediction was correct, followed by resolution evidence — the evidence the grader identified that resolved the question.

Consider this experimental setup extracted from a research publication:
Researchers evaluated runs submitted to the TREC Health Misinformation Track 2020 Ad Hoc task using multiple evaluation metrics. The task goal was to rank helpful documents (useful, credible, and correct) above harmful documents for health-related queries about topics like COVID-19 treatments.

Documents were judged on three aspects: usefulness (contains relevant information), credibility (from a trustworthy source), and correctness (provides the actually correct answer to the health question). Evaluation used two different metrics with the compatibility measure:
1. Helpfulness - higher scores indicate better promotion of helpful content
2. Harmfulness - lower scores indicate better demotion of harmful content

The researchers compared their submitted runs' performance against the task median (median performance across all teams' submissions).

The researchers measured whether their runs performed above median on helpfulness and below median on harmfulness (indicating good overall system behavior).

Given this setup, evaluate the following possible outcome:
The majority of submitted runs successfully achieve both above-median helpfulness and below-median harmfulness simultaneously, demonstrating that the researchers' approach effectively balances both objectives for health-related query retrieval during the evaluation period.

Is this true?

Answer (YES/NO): NO